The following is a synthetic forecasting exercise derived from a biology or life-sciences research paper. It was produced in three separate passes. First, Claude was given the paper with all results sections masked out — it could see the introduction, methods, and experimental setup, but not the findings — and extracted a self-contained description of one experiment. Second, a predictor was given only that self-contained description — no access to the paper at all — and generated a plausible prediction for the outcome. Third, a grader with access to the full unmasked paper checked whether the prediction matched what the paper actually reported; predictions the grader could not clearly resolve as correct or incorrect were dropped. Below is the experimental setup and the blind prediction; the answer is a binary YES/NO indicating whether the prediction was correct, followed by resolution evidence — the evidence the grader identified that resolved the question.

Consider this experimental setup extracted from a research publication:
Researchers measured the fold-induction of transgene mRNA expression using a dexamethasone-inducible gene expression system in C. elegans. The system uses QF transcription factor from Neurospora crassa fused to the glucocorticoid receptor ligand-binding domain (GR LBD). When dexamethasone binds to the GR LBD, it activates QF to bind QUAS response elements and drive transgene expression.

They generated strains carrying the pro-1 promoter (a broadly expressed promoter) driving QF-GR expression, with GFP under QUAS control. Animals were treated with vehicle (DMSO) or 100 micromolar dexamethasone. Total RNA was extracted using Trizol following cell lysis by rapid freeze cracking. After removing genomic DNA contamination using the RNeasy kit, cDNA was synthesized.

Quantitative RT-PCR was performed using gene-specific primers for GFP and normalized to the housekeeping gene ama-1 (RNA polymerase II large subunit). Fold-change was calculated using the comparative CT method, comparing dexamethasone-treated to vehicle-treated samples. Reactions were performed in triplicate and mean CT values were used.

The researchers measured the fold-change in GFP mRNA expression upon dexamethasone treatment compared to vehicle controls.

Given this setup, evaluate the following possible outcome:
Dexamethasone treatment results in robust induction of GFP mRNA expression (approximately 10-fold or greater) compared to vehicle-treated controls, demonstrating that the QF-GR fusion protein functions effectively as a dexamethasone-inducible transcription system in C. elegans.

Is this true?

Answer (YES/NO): NO